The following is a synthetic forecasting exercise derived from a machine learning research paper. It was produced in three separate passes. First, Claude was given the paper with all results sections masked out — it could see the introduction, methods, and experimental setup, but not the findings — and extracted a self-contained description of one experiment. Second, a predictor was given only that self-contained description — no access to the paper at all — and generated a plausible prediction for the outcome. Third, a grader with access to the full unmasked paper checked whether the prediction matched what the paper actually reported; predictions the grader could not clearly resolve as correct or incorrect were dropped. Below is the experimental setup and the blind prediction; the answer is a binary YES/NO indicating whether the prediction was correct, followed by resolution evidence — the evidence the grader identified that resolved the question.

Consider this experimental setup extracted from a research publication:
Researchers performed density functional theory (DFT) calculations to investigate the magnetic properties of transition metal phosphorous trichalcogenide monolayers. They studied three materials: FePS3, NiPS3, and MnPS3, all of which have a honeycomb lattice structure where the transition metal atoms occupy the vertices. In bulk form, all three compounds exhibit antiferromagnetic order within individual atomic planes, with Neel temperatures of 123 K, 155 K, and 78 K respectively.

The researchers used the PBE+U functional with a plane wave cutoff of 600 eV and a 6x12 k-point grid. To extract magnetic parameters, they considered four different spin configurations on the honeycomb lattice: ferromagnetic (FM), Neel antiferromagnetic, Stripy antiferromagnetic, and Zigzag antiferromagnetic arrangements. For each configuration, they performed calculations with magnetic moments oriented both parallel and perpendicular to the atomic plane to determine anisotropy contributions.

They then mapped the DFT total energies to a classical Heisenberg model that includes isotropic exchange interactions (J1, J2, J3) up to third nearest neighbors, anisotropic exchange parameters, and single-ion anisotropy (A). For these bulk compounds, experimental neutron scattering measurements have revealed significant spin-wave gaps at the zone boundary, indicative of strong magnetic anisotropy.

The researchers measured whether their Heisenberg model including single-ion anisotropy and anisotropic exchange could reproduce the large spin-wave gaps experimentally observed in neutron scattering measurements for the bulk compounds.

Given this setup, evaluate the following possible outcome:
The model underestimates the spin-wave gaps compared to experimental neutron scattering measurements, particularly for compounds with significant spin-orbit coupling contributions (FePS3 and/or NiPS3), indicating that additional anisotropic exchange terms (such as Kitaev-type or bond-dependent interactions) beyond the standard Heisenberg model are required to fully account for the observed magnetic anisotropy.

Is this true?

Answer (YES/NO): NO